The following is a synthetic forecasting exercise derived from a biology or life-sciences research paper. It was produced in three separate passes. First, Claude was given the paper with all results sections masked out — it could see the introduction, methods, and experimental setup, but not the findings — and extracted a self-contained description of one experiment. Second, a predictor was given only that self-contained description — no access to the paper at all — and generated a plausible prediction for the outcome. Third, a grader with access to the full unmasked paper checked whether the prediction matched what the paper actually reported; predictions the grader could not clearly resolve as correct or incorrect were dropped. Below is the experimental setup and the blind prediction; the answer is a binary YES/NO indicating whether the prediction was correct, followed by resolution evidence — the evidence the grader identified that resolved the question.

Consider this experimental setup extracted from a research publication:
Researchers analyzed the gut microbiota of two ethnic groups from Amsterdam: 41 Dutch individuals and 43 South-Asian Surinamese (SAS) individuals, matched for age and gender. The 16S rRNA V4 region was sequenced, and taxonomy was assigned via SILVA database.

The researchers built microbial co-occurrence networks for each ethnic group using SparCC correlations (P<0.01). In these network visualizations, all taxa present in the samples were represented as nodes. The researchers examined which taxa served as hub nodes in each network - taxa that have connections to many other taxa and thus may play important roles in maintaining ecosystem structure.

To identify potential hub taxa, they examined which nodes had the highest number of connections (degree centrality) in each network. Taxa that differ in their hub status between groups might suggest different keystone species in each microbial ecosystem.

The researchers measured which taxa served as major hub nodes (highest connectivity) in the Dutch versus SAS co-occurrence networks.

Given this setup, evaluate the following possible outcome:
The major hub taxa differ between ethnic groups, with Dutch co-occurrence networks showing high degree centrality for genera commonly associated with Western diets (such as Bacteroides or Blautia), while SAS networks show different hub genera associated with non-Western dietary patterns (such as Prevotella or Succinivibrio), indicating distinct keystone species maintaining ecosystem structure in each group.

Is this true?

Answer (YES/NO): NO